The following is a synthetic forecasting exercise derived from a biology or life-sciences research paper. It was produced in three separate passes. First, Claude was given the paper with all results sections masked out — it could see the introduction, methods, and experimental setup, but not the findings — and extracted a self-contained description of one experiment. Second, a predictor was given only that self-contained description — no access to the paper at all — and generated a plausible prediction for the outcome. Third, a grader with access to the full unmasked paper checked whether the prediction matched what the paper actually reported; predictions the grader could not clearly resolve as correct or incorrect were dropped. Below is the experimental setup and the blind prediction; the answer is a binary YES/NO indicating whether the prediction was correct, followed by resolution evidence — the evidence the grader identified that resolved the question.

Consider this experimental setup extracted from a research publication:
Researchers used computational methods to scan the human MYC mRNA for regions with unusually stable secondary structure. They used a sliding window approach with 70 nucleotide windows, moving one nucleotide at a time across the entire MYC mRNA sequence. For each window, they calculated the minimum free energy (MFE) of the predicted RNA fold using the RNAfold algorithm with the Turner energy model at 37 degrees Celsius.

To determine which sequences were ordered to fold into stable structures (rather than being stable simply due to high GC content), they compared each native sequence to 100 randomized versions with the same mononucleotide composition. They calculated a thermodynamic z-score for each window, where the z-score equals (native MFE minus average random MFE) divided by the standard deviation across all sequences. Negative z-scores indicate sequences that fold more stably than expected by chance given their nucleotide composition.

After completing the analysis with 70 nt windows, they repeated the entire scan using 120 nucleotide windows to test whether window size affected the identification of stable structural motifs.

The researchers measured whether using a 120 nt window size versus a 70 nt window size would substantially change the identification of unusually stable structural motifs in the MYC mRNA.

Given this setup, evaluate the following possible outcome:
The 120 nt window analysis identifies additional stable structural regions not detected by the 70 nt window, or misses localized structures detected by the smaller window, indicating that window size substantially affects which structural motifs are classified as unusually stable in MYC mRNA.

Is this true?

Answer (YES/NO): NO